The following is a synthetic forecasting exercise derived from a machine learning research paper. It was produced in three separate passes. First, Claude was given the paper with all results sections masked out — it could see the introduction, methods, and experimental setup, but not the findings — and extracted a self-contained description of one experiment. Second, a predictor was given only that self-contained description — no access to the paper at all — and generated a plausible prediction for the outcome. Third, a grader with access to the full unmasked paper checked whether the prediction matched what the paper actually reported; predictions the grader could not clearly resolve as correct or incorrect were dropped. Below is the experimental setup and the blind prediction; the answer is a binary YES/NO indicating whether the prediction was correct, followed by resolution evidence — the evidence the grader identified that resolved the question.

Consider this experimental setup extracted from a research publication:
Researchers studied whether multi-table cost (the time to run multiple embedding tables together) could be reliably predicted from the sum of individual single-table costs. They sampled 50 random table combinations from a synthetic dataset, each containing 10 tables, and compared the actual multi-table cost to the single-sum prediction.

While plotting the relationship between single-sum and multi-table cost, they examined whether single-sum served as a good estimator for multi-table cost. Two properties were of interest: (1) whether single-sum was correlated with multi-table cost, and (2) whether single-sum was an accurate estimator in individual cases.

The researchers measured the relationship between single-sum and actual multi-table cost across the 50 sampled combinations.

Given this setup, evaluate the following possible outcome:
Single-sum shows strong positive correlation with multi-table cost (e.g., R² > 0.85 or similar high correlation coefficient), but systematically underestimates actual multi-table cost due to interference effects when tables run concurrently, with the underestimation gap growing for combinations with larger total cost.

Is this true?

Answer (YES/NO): NO